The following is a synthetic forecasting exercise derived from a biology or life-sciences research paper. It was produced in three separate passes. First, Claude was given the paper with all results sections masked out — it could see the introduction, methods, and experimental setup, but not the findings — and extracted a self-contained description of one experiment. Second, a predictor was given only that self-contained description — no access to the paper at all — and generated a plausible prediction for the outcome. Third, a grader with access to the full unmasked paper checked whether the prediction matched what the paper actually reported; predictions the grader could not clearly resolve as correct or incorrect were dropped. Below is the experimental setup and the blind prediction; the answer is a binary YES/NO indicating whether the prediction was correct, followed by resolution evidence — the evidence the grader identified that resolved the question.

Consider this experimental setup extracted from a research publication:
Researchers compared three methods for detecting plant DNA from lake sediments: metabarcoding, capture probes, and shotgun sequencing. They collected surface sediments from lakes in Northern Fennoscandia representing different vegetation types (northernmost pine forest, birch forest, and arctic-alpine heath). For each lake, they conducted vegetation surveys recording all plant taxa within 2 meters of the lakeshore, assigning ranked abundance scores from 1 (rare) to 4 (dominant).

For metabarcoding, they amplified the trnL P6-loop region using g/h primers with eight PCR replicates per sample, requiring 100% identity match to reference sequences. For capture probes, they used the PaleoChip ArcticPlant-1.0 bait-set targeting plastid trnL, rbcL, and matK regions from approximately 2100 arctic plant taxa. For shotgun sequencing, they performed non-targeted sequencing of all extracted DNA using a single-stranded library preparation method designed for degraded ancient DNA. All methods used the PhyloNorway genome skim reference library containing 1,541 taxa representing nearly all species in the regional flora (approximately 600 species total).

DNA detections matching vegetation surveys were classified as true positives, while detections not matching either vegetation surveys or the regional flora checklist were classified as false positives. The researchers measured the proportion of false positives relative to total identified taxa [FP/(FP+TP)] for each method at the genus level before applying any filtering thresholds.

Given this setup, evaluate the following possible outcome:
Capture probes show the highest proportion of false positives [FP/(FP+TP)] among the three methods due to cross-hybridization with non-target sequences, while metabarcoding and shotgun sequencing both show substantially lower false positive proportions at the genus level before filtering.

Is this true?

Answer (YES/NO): NO